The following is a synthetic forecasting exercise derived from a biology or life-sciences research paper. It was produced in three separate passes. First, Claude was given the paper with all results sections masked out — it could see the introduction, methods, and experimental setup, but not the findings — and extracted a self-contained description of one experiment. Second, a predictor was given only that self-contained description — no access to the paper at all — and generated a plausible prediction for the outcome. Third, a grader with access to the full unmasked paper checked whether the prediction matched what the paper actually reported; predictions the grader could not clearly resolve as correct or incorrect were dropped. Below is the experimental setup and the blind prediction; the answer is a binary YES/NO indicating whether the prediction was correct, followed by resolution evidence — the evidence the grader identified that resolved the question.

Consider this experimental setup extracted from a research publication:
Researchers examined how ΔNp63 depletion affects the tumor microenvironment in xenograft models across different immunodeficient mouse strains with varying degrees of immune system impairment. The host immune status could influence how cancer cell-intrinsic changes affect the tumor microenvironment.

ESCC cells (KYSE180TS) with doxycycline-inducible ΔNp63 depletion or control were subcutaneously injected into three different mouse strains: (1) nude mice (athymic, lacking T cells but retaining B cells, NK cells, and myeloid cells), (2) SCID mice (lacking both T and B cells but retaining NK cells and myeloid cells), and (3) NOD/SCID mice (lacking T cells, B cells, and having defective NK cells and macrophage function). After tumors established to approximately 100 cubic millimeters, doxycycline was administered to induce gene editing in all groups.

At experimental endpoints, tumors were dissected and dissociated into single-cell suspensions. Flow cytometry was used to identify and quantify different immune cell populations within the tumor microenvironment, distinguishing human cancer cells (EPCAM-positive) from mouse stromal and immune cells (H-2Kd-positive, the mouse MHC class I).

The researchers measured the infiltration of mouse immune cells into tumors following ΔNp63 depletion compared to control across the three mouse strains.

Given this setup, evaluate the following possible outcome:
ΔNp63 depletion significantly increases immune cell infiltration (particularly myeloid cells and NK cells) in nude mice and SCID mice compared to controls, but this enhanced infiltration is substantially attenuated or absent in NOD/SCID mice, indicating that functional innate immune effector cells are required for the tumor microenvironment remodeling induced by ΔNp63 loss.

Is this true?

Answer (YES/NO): NO